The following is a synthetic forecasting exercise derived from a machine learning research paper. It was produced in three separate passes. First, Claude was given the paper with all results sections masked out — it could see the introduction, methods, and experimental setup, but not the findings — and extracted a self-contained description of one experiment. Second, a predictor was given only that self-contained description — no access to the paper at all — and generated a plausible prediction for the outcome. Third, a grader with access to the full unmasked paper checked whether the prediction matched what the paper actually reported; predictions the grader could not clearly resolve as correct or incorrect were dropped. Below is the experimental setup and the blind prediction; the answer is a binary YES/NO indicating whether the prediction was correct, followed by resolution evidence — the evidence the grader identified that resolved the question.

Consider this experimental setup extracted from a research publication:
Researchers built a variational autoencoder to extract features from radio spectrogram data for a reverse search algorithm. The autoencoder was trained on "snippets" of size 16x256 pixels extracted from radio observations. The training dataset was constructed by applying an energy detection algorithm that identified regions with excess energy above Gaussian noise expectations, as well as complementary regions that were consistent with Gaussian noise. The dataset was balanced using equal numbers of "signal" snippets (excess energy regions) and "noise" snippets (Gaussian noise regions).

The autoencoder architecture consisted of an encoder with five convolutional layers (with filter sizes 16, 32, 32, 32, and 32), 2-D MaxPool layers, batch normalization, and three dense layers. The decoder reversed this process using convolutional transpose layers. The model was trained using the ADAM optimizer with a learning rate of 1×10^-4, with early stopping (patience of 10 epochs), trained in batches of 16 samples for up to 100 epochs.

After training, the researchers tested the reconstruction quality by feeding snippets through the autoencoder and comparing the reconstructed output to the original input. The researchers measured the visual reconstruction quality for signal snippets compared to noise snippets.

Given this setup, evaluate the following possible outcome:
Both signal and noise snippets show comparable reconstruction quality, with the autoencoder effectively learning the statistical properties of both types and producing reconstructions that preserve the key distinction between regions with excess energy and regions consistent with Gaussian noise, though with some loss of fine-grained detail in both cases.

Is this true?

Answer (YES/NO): NO